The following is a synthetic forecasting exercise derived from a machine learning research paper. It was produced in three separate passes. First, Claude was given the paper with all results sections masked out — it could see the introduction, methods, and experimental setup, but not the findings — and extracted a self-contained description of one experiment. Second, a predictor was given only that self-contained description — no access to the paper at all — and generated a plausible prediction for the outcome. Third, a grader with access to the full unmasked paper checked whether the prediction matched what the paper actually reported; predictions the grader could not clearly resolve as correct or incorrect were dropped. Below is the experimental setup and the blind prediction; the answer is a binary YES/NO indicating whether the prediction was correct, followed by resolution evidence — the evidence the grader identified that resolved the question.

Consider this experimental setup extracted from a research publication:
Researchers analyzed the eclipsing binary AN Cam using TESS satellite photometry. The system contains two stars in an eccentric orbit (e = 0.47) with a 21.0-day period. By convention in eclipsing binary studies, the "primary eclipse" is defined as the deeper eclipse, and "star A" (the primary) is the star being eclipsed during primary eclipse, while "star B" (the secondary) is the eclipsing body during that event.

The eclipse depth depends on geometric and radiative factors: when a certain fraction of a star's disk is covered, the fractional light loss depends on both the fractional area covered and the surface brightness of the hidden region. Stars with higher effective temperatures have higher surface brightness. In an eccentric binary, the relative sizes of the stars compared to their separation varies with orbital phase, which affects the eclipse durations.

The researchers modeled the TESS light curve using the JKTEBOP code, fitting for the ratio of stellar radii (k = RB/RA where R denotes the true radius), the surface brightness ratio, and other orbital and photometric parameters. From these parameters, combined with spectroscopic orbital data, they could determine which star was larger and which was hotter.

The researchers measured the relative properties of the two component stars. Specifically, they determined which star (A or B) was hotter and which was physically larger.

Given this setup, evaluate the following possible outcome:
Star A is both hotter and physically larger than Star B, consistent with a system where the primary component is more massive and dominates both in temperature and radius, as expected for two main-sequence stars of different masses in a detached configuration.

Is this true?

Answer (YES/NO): NO